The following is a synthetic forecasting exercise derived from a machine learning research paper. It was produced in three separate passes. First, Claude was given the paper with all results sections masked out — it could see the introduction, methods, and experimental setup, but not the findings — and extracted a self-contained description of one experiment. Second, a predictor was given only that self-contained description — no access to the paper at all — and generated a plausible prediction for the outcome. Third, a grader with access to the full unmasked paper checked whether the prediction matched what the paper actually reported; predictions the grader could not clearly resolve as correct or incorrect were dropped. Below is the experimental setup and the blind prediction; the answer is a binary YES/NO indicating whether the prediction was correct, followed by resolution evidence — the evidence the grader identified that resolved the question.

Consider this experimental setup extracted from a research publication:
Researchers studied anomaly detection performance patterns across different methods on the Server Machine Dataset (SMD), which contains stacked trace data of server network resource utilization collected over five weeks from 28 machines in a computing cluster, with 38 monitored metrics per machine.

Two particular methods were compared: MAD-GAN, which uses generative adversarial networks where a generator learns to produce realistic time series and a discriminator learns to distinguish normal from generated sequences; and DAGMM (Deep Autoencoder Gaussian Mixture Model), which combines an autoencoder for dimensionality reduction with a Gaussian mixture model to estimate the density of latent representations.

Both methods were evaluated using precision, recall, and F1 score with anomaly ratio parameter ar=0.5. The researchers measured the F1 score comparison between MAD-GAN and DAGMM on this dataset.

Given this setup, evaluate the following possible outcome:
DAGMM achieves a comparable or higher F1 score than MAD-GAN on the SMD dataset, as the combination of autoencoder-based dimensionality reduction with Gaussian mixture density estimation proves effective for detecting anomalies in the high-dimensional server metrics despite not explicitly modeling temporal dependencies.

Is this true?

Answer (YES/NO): NO